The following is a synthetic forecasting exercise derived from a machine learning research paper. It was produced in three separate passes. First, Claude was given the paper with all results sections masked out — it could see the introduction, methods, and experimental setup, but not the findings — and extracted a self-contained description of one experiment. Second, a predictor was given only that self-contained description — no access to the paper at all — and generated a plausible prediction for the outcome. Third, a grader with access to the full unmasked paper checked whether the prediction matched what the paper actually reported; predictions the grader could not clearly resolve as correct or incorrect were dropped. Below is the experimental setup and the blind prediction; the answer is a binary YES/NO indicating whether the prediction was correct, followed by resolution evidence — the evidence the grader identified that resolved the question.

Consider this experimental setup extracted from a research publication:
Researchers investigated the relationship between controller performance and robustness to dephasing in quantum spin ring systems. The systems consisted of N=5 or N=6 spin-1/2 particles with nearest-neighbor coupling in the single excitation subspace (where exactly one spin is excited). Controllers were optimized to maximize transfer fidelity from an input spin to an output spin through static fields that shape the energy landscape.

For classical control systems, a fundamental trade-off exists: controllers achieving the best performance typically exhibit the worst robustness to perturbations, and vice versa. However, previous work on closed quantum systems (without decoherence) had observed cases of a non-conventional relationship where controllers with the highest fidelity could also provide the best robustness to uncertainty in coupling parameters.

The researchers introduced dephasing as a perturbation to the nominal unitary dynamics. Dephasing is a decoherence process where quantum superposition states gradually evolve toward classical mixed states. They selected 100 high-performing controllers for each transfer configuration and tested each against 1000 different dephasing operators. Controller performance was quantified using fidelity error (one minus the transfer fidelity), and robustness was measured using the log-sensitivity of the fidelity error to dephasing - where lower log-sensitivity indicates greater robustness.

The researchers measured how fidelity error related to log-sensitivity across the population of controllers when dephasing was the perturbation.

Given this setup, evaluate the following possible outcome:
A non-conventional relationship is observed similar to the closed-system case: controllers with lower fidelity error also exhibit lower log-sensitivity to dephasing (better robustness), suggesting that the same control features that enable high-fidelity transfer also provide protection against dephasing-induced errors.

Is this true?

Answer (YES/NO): NO